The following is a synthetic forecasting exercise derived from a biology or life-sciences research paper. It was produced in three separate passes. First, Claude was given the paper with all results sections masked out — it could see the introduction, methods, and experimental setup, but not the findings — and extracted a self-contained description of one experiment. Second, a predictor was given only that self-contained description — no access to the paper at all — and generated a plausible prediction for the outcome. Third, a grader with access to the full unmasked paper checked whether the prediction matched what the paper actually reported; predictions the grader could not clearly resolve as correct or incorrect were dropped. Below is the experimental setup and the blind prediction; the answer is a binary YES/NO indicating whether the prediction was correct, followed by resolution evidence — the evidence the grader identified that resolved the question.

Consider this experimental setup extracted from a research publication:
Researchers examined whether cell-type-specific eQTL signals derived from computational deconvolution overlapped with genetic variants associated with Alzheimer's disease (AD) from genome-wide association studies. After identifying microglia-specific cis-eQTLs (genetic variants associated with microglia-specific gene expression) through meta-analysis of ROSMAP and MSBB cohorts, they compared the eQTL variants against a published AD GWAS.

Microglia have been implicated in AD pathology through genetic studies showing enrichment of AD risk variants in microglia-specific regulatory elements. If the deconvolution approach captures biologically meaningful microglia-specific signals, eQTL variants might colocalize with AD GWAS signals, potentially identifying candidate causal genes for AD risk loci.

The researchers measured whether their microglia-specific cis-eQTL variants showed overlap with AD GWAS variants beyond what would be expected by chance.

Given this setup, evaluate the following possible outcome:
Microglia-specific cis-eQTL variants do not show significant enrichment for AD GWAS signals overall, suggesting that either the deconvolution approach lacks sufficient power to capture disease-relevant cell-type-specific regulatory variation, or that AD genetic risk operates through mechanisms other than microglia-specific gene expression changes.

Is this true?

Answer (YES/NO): NO